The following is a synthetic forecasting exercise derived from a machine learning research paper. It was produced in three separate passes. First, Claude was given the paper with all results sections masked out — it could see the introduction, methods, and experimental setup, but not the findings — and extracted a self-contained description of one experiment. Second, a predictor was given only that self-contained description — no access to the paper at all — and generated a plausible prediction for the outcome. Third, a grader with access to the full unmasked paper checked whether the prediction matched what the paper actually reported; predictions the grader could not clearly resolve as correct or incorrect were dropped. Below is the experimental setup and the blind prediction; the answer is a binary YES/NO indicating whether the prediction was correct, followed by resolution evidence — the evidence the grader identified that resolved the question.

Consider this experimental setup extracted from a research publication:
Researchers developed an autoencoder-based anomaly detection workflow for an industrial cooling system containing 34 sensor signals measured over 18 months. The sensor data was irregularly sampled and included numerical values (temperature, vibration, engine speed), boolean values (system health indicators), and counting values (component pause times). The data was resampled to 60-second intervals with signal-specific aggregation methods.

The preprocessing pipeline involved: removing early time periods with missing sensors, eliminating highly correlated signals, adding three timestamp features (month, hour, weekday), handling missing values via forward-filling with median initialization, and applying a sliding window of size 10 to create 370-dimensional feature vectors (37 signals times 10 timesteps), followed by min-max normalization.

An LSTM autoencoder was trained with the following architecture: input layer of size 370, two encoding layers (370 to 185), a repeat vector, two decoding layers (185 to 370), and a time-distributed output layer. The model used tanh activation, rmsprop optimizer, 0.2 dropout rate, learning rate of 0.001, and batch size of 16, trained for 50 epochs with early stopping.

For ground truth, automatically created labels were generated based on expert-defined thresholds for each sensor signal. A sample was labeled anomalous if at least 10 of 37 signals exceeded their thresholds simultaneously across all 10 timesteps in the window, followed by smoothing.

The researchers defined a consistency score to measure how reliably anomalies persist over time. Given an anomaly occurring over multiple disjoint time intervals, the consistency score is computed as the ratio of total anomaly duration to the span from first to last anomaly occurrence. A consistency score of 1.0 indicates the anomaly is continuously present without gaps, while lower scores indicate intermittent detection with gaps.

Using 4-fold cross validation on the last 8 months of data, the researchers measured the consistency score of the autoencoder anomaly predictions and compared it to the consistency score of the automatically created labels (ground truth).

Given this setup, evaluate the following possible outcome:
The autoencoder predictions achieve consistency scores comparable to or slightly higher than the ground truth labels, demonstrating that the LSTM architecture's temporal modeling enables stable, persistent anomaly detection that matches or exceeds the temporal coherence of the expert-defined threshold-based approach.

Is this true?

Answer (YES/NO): NO